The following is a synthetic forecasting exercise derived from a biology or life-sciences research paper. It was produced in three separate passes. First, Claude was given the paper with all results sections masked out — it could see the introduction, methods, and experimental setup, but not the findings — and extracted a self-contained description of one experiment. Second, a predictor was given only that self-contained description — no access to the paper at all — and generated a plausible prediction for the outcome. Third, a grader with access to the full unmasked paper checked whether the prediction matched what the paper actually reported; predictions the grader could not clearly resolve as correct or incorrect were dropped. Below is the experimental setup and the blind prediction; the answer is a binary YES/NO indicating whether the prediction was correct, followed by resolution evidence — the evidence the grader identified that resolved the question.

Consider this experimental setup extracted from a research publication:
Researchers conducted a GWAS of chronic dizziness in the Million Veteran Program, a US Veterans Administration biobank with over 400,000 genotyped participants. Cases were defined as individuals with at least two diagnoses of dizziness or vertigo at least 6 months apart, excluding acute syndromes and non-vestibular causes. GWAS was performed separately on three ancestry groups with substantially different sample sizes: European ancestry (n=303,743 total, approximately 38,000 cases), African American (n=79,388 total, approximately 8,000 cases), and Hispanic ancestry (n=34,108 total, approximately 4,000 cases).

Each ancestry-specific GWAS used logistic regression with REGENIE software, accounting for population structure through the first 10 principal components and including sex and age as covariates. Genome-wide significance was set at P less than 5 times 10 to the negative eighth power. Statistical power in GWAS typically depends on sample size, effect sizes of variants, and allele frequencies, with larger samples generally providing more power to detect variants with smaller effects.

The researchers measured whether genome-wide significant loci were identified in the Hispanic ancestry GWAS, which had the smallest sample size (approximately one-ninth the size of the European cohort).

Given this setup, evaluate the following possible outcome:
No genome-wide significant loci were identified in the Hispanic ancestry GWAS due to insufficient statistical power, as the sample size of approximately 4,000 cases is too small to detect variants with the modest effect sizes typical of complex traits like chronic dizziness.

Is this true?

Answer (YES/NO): NO